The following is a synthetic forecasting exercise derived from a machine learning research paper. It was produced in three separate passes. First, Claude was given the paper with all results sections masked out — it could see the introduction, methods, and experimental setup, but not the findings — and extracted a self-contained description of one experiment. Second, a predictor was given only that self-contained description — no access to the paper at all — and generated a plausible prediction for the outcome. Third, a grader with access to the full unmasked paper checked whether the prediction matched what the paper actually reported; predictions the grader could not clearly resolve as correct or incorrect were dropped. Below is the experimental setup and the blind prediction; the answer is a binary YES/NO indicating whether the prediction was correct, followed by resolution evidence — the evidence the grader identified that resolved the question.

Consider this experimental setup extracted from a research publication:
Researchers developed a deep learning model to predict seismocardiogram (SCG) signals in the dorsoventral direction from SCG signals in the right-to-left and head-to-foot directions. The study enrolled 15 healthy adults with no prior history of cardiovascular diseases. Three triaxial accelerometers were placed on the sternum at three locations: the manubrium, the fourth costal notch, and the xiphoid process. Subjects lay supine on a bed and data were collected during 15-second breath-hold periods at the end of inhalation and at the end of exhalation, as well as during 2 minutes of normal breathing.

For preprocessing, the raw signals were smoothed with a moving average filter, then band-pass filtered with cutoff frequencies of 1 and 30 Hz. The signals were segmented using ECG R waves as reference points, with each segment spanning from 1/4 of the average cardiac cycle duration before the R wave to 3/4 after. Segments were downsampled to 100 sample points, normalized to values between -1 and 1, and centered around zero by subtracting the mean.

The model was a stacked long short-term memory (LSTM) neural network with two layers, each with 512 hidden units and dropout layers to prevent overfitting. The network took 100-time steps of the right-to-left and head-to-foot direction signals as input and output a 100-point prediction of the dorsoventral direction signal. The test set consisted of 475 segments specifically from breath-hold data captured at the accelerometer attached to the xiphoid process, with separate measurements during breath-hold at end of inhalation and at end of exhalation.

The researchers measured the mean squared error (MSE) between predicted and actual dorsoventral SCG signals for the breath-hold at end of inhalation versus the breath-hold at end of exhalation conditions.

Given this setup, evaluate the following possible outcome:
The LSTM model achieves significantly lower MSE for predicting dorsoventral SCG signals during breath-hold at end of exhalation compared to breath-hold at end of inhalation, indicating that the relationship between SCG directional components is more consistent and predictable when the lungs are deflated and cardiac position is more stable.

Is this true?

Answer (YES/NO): NO